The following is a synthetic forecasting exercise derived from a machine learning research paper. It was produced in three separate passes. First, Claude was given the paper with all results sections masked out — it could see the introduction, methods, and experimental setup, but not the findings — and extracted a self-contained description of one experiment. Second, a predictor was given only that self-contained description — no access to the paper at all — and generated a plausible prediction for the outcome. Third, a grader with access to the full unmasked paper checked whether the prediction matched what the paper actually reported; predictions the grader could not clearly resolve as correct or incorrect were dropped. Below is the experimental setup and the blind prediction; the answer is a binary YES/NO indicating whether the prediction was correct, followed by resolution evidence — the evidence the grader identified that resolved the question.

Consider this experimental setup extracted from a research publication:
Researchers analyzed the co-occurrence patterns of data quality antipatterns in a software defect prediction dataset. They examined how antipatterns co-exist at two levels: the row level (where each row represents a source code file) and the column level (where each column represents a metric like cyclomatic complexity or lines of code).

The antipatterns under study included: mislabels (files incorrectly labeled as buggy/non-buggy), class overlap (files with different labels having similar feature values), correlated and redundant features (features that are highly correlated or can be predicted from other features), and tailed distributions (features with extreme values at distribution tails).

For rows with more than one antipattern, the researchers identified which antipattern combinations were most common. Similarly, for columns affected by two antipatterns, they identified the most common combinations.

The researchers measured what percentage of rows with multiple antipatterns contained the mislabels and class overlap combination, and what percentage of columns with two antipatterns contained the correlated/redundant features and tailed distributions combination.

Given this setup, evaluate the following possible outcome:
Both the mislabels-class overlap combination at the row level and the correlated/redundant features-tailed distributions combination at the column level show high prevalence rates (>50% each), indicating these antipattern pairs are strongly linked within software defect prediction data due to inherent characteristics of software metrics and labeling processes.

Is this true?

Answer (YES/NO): YES